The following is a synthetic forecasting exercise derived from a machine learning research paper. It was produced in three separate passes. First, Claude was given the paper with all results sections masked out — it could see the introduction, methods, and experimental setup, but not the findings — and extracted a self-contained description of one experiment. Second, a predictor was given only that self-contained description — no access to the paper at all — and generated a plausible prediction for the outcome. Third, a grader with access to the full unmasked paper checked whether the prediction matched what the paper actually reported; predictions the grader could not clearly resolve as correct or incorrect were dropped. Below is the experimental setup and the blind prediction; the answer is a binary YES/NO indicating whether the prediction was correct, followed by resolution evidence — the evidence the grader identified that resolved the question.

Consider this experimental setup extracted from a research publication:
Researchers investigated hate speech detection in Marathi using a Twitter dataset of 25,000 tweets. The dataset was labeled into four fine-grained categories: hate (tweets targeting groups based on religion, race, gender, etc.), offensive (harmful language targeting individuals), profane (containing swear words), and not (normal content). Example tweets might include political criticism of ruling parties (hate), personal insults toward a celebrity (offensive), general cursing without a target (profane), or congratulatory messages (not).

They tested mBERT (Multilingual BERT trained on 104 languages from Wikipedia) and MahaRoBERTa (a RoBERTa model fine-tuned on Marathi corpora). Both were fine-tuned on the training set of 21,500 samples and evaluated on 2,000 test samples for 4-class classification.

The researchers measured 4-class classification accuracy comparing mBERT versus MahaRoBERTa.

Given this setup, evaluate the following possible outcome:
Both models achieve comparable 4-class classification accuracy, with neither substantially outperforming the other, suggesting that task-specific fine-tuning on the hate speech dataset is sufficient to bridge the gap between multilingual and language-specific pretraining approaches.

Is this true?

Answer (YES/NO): NO